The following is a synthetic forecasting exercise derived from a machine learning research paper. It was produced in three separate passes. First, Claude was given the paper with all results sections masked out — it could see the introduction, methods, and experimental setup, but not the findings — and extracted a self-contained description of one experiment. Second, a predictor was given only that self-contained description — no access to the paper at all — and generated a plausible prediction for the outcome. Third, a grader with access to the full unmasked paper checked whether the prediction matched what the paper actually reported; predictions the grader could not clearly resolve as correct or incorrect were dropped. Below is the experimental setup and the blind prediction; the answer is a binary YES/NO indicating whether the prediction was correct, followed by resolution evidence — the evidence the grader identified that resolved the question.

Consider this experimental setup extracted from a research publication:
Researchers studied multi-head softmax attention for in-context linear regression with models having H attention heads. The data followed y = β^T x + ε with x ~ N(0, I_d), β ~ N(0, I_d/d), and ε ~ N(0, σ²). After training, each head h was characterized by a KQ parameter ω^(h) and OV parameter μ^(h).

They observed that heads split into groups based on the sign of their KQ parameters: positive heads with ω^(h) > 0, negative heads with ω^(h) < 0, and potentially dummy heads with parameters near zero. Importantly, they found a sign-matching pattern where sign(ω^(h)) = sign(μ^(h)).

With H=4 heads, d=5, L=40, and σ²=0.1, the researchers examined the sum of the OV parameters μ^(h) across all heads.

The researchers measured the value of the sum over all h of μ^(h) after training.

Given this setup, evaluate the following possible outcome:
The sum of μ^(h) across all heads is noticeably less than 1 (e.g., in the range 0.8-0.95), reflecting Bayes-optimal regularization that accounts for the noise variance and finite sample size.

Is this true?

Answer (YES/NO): NO